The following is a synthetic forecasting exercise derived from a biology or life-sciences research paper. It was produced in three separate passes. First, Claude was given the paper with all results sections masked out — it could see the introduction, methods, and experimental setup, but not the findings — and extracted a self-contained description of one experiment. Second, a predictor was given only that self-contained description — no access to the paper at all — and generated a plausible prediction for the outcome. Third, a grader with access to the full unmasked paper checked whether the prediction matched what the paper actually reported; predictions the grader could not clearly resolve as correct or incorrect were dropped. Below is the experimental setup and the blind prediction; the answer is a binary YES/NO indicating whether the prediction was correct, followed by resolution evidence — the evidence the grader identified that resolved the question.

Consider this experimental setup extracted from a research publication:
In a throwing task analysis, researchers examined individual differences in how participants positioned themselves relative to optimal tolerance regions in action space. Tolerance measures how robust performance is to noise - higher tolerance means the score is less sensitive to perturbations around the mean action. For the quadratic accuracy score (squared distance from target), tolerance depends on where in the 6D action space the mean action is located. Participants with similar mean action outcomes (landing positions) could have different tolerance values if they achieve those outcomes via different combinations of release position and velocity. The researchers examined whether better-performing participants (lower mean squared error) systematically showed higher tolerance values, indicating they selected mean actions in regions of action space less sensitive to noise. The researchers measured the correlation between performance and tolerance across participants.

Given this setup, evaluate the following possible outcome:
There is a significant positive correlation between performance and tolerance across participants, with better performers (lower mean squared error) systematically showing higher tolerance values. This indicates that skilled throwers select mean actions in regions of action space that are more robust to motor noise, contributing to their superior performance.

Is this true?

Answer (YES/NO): NO